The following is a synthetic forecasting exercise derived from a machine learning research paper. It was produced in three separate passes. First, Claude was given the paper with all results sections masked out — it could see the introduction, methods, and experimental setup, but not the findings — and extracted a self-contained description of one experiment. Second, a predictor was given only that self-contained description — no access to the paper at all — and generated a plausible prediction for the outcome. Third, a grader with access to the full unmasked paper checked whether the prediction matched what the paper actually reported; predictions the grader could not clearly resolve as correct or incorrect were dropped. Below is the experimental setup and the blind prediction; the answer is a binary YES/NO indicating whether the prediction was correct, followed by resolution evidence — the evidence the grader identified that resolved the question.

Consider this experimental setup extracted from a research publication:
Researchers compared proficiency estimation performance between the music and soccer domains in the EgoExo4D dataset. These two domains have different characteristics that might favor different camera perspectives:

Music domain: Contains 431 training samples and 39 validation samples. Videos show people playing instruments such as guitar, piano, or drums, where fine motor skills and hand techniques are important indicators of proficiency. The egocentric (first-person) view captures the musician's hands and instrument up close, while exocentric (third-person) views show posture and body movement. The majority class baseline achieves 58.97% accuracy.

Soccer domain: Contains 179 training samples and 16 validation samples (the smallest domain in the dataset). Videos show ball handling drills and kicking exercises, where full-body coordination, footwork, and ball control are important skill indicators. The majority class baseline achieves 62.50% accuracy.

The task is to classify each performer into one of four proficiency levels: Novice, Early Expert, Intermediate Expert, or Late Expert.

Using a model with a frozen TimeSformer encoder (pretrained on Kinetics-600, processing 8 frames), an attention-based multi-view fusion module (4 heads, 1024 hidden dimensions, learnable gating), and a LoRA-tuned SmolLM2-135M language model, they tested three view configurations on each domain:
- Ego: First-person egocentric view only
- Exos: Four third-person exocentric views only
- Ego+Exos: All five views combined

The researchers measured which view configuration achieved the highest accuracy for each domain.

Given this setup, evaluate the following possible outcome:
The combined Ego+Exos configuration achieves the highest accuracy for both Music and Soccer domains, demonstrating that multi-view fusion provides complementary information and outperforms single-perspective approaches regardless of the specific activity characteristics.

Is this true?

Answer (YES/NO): NO